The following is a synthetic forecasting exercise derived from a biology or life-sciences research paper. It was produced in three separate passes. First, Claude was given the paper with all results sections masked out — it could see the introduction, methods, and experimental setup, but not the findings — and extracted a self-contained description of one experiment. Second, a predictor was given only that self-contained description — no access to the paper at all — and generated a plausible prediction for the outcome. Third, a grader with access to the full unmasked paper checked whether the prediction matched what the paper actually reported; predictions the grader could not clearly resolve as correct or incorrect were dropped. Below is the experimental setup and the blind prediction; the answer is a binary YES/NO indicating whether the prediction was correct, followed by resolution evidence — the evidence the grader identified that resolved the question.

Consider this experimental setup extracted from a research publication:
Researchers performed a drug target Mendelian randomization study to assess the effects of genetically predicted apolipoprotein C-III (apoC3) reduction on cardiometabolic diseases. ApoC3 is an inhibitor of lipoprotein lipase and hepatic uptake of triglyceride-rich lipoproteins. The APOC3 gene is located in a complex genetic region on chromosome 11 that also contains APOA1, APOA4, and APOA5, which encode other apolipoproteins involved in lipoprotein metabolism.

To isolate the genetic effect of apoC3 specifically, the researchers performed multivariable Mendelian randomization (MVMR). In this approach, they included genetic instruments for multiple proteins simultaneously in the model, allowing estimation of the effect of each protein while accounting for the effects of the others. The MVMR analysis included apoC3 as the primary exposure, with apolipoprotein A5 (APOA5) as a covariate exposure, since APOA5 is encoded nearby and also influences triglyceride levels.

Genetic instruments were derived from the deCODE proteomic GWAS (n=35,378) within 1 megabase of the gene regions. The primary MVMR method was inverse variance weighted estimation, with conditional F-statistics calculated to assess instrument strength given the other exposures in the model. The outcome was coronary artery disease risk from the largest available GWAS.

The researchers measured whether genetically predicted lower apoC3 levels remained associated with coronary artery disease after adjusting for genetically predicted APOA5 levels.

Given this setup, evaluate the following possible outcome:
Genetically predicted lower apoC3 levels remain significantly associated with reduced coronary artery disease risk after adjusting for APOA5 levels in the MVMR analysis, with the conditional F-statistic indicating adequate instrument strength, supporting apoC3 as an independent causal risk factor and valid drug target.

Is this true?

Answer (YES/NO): NO